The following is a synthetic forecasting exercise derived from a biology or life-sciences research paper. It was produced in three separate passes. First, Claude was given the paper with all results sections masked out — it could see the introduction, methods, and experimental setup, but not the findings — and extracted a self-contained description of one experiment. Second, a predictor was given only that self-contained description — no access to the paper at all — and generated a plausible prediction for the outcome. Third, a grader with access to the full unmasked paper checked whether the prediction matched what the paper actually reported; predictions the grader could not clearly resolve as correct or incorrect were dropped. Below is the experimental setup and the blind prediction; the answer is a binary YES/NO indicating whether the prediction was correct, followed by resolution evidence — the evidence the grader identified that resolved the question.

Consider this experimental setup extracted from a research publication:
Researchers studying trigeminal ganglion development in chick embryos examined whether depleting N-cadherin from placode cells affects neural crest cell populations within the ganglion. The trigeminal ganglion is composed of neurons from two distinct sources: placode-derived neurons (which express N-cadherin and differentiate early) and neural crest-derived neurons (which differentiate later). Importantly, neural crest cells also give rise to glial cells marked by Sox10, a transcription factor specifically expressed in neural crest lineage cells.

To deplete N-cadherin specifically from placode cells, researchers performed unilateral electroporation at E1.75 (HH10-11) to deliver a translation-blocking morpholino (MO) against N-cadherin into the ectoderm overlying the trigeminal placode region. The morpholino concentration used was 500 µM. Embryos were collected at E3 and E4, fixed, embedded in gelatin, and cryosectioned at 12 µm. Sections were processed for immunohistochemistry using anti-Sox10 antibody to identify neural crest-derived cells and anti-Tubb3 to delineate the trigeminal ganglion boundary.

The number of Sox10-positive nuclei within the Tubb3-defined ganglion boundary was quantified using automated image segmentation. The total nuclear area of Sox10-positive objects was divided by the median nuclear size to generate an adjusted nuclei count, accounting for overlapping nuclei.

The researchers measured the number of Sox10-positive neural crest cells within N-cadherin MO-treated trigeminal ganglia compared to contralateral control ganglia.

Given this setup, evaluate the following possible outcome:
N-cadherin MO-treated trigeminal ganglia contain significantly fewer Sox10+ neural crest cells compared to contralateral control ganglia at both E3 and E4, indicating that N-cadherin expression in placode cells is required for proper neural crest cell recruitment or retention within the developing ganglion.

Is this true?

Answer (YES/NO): NO